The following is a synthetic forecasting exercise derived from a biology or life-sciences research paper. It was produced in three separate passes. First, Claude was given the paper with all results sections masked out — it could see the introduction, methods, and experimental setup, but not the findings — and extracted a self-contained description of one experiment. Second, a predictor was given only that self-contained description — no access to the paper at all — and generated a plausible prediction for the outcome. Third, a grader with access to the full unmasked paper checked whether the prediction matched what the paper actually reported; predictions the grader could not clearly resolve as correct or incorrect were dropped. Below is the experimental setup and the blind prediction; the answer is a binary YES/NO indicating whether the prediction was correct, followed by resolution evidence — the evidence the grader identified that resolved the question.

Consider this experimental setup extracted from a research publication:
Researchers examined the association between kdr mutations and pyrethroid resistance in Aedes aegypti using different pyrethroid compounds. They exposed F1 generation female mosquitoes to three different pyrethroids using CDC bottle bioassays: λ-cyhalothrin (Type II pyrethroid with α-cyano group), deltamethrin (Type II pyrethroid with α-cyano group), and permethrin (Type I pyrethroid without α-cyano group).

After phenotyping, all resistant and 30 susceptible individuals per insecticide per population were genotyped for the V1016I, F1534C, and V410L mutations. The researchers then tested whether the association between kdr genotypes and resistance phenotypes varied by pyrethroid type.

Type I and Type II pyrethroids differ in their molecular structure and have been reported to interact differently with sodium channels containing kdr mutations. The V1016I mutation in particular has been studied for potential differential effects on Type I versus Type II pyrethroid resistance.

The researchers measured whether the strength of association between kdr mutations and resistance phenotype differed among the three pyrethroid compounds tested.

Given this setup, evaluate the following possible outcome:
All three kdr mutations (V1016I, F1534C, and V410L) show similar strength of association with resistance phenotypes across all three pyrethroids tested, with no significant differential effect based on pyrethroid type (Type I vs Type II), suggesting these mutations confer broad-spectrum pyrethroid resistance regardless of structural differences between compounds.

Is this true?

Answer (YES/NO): NO